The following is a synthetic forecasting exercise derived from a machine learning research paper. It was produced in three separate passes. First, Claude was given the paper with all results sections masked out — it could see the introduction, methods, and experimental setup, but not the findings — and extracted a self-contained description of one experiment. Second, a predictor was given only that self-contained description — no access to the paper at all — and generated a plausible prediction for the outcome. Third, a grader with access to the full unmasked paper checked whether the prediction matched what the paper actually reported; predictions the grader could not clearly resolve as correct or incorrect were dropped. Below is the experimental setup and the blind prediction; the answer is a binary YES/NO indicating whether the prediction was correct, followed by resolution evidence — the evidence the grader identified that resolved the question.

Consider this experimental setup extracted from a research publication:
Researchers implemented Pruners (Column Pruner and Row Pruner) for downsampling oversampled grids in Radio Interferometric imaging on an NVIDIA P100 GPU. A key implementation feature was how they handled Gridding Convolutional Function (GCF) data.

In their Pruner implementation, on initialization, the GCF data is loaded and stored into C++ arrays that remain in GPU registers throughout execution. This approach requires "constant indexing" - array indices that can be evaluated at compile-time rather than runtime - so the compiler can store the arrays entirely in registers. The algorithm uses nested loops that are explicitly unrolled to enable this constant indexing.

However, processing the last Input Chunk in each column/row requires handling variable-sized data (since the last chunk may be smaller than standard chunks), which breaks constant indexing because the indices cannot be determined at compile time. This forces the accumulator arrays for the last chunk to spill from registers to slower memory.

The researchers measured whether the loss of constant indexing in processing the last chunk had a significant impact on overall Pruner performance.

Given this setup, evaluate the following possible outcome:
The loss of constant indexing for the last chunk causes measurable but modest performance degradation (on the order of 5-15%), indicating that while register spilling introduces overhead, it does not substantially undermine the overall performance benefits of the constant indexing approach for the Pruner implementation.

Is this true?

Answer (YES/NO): NO